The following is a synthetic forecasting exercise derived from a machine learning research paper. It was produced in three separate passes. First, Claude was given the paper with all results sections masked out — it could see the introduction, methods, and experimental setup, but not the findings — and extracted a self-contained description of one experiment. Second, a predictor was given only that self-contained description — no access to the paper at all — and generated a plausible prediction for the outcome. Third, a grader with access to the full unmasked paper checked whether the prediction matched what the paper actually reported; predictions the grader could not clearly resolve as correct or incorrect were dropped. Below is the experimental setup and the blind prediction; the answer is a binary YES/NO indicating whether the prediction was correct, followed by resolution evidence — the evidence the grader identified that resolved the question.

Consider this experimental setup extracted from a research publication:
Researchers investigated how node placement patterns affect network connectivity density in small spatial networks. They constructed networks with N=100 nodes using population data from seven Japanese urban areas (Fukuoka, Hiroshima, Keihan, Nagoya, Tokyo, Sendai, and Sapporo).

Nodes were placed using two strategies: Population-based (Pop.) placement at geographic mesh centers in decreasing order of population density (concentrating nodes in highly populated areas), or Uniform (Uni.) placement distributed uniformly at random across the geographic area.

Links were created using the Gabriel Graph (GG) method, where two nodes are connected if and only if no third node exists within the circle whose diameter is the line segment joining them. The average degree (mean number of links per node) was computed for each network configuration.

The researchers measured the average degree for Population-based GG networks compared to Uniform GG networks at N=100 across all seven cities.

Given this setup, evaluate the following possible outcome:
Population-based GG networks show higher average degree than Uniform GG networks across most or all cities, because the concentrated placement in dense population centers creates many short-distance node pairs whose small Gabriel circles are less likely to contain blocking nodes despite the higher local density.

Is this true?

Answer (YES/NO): NO